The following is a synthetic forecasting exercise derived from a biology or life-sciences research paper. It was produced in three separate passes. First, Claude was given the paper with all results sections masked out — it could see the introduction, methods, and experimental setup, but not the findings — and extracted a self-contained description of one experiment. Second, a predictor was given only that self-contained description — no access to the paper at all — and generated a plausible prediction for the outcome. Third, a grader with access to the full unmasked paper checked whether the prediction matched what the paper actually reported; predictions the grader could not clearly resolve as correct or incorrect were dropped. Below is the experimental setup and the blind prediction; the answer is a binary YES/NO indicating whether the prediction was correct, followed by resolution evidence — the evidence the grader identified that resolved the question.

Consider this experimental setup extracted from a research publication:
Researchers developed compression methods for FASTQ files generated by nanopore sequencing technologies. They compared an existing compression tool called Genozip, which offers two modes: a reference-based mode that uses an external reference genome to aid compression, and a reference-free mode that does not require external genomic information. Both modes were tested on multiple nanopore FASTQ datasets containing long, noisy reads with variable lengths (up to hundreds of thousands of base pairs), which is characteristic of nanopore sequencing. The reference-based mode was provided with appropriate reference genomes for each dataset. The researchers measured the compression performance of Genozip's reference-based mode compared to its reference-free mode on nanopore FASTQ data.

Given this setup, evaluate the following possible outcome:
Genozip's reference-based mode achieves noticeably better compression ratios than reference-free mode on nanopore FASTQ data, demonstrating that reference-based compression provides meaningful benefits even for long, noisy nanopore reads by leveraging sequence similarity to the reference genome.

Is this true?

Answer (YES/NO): NO